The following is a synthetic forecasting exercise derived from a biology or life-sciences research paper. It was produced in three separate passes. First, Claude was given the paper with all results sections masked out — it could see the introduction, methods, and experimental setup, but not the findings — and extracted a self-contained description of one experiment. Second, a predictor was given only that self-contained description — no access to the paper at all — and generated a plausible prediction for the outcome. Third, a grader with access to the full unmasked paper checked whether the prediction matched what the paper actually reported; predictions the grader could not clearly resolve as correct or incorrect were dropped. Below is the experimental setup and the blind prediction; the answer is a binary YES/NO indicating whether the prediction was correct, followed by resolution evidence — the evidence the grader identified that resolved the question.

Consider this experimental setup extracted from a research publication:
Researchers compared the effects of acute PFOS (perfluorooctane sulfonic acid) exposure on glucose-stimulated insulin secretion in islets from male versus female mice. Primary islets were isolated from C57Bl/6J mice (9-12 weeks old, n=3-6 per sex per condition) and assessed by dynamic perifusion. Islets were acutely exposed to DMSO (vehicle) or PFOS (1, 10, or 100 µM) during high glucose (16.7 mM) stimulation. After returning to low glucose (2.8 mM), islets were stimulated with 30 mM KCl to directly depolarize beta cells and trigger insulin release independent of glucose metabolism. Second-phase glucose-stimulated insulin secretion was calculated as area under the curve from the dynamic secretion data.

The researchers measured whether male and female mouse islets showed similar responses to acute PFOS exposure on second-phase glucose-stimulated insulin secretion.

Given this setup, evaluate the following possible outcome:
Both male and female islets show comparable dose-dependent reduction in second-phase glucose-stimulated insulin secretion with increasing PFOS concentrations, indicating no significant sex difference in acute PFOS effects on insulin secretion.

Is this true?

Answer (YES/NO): NO